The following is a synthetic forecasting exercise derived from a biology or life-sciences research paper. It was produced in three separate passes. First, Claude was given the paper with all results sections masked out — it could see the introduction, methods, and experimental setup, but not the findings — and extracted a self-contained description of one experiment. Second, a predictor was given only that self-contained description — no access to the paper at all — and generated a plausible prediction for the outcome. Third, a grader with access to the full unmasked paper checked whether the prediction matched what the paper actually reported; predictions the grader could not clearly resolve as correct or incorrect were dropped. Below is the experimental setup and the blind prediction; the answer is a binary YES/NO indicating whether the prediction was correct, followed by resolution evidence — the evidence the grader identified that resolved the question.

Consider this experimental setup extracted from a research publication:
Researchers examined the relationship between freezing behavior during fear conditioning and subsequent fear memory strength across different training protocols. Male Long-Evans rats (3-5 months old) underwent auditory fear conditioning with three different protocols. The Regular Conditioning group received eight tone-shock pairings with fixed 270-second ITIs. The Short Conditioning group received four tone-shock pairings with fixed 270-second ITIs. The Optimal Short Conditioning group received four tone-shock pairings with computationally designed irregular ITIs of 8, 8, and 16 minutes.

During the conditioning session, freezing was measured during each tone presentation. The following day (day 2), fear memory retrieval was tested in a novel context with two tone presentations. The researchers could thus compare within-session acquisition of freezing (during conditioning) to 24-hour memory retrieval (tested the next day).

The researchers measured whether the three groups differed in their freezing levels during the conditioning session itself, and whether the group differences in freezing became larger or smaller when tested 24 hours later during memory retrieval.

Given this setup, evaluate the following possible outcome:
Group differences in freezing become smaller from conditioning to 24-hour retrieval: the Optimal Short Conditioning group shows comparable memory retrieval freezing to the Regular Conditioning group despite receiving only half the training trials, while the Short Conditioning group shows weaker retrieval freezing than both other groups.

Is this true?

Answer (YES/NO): NO